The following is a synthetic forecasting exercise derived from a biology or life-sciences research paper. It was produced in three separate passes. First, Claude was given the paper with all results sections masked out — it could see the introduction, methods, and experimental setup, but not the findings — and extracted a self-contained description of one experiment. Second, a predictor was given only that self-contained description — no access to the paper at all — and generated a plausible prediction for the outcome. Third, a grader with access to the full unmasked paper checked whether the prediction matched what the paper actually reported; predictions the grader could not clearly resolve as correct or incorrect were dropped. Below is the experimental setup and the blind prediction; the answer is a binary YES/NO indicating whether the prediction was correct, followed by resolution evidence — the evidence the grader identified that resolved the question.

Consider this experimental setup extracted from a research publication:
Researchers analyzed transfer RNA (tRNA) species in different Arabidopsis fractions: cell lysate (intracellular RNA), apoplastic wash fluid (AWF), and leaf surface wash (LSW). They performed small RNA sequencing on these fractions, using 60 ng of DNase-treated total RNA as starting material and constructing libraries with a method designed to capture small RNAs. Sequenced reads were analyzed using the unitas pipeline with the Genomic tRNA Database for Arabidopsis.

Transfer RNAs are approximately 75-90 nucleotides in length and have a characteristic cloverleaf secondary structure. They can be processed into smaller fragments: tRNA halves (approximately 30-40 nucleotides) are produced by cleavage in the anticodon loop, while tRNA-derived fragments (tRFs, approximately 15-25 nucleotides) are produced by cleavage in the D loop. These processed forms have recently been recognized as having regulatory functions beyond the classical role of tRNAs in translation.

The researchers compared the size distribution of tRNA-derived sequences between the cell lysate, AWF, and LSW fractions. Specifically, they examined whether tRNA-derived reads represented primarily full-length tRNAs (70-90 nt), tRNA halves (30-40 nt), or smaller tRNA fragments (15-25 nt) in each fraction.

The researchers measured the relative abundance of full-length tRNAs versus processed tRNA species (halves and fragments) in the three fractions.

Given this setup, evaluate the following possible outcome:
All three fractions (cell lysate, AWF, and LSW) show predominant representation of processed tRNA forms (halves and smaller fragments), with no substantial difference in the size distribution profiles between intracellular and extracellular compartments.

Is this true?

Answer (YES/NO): NO